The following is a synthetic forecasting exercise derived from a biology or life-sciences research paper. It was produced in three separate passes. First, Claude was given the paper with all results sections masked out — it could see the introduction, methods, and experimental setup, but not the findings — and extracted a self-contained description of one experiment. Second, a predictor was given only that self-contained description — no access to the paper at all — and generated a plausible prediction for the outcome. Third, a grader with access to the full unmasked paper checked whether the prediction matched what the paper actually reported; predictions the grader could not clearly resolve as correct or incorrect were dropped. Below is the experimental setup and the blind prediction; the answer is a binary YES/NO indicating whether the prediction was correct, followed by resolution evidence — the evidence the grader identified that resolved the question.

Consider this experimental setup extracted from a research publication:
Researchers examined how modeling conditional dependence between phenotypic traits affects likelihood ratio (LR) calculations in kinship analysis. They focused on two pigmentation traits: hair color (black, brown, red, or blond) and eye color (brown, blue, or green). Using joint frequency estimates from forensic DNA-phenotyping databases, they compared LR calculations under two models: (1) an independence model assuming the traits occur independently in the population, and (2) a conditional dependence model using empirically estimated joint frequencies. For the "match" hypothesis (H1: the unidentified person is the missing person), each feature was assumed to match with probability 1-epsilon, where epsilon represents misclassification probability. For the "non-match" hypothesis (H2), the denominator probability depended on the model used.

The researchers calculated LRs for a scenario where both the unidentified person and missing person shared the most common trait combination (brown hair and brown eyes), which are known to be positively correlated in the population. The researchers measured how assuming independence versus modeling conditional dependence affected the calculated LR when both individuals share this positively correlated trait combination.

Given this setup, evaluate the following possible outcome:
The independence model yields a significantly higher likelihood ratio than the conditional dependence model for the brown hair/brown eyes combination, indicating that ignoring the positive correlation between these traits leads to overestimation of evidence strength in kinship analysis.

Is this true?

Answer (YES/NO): YES